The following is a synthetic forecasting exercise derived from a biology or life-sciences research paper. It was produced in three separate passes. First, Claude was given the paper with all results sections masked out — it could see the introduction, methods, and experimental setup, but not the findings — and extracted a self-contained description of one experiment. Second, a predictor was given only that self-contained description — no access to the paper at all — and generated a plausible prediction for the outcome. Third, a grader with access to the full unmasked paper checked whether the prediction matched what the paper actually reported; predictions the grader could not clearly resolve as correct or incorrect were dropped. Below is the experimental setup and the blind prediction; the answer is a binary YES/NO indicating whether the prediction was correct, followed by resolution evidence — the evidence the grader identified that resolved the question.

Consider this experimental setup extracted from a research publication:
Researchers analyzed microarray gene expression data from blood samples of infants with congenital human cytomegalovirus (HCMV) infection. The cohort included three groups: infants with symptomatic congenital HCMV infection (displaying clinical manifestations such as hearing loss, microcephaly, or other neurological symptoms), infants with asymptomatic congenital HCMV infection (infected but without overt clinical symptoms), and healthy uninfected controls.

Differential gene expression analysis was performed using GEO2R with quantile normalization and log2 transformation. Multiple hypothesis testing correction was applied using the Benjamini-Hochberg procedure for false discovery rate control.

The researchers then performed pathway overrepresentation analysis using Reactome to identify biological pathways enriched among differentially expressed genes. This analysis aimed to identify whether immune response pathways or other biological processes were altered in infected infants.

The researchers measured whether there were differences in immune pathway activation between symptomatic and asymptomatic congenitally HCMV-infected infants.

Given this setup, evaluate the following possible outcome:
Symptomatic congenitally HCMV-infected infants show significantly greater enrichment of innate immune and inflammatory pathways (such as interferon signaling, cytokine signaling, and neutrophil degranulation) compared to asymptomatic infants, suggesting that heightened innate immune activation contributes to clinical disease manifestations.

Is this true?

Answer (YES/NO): NO